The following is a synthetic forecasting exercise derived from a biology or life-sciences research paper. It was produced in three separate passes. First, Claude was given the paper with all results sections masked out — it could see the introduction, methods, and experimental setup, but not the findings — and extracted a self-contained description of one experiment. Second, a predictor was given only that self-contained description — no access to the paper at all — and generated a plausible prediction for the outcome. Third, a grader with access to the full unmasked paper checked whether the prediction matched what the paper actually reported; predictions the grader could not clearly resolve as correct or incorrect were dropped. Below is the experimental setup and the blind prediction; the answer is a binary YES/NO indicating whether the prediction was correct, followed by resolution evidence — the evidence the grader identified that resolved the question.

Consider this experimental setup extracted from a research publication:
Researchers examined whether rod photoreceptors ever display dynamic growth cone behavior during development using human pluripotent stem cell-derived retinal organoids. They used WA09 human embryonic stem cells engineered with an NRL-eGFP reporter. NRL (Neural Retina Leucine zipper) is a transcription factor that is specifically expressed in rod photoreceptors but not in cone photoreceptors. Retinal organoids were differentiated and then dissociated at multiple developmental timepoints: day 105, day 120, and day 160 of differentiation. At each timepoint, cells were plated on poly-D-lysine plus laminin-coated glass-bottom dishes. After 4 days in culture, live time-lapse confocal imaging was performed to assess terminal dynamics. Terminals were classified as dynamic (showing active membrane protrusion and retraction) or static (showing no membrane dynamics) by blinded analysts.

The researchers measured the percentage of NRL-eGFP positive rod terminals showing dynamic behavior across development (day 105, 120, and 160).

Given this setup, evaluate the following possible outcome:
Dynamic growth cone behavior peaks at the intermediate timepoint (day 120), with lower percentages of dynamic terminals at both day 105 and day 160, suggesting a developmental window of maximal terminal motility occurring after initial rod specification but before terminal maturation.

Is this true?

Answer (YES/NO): NO